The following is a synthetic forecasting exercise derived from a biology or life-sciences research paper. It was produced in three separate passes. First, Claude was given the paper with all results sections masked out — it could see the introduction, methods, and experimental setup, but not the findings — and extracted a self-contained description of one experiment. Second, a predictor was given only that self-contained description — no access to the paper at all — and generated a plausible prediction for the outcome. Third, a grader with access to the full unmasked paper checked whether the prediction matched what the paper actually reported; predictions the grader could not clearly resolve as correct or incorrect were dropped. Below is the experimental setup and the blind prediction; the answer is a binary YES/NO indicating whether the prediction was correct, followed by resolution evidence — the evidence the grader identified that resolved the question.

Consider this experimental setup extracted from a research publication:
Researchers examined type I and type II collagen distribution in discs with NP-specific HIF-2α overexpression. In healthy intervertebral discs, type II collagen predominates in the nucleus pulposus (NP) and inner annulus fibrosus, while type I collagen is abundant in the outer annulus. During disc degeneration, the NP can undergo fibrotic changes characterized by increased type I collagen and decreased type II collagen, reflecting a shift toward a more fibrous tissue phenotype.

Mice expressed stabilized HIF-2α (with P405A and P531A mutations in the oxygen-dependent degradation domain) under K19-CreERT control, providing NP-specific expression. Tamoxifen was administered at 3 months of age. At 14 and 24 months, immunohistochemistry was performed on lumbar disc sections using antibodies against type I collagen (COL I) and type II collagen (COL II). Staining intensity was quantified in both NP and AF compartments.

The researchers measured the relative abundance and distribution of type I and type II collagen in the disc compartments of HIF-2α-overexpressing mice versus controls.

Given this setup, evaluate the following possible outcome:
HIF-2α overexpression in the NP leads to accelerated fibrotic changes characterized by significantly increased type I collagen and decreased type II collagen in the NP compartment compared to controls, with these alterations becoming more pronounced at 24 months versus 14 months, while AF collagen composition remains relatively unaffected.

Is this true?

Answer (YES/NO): NO